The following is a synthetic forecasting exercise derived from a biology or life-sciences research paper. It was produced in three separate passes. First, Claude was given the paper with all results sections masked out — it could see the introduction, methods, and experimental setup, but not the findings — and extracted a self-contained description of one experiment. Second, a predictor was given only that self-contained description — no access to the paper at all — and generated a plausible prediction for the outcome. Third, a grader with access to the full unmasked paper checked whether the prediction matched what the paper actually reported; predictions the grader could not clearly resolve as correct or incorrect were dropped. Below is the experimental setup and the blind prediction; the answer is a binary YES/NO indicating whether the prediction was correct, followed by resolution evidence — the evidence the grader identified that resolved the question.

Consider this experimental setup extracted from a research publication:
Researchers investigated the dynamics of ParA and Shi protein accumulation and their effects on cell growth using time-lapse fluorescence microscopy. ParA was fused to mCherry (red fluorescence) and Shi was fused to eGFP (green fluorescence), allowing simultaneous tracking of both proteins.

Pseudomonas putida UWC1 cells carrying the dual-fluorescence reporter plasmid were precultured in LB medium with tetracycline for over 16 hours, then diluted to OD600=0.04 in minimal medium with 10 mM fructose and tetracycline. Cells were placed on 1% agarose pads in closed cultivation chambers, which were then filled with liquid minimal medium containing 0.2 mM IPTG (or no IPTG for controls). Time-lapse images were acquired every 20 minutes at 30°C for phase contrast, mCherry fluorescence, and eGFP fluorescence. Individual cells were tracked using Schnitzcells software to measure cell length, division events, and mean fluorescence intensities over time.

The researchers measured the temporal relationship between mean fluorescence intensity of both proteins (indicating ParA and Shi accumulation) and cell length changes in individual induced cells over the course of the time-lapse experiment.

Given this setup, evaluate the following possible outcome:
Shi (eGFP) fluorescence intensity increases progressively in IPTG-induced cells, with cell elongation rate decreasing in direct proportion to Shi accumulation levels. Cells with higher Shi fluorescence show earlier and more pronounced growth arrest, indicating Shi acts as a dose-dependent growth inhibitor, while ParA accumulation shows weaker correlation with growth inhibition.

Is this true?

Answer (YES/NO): NO